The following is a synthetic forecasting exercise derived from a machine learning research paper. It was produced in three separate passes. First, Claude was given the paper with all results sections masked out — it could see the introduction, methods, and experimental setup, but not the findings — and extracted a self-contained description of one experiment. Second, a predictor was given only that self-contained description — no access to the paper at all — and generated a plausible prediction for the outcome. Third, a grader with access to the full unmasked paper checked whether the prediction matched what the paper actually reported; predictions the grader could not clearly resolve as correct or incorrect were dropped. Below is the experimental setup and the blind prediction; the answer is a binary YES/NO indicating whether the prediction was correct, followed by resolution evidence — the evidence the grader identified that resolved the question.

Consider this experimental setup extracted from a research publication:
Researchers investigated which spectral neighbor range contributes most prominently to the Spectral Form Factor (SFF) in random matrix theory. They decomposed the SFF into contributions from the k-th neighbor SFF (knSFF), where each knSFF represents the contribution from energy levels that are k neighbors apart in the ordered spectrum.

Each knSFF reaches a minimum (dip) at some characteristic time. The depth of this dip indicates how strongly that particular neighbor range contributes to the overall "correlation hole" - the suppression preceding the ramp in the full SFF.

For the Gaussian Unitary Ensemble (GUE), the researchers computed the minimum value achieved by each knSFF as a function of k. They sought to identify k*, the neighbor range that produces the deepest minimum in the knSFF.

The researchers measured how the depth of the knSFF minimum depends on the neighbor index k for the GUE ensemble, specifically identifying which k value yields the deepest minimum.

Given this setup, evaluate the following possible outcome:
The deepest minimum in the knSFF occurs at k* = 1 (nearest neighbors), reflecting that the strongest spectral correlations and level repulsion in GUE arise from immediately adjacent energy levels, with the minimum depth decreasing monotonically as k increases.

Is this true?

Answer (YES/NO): NO